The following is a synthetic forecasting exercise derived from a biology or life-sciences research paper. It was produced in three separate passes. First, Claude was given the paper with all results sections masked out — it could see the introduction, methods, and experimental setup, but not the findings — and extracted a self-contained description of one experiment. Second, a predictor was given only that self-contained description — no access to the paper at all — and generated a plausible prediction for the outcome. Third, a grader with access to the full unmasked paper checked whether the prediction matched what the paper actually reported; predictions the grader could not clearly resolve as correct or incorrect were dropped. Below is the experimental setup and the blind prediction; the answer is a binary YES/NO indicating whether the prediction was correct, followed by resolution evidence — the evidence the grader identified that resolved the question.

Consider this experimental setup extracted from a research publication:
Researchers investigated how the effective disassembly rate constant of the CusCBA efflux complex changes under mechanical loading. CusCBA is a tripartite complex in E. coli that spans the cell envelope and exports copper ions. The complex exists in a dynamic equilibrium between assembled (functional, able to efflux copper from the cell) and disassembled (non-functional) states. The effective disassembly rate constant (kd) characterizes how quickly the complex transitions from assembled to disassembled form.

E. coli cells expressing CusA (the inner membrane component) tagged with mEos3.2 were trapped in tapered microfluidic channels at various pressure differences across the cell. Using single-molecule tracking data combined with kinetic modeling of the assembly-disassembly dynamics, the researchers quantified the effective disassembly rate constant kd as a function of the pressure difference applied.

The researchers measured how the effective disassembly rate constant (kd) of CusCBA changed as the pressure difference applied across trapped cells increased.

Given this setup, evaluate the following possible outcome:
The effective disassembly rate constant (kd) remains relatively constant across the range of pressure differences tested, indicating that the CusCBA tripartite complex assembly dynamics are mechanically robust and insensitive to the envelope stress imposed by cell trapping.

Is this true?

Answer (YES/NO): NO